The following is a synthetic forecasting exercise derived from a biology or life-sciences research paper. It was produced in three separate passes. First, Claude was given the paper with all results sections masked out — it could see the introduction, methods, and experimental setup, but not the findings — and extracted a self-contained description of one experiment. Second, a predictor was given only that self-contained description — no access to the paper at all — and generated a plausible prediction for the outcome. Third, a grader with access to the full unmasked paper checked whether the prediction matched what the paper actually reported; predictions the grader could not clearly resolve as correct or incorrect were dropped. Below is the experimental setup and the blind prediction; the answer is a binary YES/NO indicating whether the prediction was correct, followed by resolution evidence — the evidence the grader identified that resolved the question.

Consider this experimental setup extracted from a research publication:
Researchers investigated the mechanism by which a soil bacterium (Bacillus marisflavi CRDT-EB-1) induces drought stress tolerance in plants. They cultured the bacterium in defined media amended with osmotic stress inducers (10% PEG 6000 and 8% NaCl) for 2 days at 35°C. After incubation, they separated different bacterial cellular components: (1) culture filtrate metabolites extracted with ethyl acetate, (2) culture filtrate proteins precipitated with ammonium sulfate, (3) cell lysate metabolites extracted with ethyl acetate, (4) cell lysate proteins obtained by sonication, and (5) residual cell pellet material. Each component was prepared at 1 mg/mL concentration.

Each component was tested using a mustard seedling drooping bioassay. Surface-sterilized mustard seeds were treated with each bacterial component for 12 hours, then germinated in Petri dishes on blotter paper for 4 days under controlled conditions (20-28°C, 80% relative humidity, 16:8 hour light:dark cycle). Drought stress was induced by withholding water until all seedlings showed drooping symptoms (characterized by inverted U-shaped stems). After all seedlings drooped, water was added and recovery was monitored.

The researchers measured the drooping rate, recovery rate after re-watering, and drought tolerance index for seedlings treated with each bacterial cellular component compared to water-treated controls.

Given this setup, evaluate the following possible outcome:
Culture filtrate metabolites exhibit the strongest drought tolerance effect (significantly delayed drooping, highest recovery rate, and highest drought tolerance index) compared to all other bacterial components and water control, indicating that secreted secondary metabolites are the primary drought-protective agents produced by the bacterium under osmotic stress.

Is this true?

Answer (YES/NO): YES